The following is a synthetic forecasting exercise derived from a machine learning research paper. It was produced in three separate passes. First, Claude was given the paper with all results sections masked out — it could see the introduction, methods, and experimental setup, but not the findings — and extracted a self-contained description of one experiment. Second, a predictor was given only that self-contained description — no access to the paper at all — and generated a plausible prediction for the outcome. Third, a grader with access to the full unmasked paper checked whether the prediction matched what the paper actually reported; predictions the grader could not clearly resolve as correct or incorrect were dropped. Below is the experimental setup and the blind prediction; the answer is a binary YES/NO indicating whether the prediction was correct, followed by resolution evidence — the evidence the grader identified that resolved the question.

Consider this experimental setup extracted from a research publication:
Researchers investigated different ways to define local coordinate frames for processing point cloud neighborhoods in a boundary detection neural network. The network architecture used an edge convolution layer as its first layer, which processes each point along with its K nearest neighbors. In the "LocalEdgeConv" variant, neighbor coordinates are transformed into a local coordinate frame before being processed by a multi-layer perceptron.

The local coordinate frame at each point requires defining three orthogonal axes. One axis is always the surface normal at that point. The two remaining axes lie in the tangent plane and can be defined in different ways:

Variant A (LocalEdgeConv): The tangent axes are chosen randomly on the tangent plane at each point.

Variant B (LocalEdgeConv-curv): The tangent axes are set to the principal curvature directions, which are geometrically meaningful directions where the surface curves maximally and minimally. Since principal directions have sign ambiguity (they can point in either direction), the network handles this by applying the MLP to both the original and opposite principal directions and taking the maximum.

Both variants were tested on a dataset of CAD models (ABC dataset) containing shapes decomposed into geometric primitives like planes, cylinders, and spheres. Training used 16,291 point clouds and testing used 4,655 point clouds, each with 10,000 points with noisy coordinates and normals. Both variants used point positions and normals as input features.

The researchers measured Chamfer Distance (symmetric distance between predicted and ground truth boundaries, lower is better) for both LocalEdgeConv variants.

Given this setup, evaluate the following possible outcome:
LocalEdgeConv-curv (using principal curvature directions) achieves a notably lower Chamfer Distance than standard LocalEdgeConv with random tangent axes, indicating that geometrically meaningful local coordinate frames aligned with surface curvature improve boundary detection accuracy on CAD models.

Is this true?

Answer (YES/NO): NO